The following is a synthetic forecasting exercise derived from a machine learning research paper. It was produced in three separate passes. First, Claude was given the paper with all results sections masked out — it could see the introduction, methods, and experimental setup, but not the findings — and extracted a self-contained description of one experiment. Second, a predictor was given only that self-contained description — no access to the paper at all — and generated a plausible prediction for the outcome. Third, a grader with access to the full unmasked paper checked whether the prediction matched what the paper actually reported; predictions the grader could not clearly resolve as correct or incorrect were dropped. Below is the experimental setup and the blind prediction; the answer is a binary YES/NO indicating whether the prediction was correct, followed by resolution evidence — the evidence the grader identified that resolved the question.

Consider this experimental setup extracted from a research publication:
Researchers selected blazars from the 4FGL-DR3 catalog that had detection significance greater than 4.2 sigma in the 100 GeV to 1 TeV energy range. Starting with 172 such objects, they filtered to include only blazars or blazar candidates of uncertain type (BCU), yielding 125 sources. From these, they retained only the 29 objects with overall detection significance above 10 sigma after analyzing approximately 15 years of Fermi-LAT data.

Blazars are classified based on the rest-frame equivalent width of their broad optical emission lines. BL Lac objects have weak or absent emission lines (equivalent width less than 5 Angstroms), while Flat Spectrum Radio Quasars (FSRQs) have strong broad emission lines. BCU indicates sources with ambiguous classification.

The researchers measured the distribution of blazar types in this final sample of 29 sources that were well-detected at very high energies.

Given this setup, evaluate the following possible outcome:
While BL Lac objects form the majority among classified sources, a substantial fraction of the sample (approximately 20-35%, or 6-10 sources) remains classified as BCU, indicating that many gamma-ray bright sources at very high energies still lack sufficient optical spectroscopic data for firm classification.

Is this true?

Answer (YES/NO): NO